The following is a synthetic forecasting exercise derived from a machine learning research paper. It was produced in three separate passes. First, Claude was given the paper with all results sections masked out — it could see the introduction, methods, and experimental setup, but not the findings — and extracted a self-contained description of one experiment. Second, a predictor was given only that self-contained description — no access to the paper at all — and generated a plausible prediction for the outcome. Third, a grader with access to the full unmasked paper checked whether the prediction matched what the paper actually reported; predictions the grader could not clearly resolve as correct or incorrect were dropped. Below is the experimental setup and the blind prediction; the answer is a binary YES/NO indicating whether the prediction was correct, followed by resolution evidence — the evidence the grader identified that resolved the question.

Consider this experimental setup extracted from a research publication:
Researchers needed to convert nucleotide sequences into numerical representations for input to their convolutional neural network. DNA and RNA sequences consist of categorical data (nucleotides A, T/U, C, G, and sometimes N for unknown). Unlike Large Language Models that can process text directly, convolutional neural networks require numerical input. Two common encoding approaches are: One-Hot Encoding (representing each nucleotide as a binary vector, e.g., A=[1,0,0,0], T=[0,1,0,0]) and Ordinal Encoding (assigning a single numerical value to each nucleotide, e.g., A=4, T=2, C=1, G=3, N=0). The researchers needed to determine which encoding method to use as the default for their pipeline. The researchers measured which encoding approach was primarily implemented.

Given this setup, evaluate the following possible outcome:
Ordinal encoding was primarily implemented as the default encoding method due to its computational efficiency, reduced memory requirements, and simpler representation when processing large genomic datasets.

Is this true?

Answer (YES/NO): YES